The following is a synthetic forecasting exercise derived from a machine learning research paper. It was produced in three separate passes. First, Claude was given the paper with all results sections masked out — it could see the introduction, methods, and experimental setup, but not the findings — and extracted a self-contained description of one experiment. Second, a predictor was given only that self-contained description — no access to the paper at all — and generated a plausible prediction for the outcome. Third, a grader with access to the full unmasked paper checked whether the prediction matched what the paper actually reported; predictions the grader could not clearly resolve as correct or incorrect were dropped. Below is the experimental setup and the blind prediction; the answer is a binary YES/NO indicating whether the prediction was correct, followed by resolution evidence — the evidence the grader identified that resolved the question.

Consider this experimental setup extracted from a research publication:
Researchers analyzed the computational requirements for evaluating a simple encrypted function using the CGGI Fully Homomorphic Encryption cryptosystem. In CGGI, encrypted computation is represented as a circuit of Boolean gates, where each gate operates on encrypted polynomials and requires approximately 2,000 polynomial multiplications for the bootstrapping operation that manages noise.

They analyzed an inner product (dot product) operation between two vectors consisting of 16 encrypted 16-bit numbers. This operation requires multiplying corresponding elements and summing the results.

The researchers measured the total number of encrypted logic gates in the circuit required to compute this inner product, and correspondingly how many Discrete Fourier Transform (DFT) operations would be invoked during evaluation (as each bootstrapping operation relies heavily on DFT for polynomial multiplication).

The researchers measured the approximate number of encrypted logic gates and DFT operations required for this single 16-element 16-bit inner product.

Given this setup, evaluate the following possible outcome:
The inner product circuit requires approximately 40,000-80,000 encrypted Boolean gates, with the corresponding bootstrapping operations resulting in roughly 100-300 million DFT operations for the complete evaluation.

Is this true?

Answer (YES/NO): NO